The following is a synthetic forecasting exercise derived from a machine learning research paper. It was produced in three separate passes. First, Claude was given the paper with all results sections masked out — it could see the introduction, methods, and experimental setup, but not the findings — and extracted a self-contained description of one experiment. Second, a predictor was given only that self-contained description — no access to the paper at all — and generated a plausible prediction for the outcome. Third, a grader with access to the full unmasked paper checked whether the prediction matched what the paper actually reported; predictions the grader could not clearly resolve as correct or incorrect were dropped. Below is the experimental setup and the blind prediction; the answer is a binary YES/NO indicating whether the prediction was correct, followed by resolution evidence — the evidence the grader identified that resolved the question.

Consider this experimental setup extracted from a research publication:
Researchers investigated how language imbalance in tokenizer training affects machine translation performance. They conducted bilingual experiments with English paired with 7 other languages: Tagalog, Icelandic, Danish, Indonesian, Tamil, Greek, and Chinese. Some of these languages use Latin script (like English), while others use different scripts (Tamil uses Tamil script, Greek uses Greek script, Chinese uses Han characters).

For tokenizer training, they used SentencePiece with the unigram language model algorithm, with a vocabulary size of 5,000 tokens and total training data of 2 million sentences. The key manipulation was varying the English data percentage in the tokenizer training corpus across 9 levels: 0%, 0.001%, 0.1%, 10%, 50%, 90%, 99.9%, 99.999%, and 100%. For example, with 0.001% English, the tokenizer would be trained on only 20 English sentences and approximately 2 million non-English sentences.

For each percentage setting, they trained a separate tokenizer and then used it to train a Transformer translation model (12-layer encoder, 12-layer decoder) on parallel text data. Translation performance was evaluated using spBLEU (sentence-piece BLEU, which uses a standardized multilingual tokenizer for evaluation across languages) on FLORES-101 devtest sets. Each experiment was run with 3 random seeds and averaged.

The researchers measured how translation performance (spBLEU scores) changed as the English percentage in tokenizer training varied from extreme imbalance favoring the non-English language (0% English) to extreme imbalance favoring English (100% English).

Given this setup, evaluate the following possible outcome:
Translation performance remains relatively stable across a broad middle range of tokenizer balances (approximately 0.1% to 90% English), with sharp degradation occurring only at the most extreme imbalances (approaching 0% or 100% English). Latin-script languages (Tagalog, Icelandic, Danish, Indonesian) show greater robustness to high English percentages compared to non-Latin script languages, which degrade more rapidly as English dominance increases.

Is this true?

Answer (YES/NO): NO